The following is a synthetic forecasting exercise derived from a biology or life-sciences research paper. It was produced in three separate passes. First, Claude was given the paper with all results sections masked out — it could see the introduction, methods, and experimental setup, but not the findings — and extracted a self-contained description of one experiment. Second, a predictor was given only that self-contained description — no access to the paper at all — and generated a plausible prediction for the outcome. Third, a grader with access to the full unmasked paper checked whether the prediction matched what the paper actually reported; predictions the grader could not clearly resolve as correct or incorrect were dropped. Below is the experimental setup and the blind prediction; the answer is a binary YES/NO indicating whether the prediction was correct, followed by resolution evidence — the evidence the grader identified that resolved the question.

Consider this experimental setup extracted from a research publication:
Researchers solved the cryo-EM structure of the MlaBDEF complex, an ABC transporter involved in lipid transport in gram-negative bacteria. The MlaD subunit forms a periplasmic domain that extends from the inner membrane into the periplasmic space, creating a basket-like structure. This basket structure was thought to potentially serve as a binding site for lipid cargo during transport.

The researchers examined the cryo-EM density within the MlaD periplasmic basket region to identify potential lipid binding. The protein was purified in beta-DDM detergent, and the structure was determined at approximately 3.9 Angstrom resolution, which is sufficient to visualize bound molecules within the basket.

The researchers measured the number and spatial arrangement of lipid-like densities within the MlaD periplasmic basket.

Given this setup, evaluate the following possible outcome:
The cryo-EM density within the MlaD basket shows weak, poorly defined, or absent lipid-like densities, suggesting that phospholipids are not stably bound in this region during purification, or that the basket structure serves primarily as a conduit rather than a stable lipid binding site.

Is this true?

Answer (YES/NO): NO